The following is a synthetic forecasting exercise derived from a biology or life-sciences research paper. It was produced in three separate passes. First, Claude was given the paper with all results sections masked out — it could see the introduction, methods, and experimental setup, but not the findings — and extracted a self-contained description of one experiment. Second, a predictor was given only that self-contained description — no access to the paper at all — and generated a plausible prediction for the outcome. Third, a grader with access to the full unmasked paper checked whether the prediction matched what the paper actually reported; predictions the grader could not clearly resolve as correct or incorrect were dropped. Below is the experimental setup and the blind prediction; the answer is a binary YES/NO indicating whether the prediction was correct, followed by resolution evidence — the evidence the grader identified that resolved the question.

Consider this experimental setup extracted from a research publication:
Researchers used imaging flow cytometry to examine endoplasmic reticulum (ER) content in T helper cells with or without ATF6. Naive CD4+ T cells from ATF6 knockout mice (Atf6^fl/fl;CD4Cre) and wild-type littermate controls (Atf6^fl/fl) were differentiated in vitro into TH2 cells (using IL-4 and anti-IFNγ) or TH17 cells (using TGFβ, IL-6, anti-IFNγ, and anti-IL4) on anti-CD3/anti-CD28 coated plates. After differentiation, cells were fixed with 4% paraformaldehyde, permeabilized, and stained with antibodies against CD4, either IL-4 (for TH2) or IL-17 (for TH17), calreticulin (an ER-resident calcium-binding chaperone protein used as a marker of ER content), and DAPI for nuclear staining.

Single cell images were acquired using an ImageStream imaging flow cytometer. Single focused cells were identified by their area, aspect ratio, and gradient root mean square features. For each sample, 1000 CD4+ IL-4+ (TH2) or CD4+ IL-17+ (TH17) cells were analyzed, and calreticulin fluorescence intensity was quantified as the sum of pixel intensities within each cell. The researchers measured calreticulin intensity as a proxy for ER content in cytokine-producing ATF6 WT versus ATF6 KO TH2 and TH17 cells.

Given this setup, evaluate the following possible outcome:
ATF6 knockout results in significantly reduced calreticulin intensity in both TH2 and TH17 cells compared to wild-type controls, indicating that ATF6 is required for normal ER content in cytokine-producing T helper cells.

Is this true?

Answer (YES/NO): YES